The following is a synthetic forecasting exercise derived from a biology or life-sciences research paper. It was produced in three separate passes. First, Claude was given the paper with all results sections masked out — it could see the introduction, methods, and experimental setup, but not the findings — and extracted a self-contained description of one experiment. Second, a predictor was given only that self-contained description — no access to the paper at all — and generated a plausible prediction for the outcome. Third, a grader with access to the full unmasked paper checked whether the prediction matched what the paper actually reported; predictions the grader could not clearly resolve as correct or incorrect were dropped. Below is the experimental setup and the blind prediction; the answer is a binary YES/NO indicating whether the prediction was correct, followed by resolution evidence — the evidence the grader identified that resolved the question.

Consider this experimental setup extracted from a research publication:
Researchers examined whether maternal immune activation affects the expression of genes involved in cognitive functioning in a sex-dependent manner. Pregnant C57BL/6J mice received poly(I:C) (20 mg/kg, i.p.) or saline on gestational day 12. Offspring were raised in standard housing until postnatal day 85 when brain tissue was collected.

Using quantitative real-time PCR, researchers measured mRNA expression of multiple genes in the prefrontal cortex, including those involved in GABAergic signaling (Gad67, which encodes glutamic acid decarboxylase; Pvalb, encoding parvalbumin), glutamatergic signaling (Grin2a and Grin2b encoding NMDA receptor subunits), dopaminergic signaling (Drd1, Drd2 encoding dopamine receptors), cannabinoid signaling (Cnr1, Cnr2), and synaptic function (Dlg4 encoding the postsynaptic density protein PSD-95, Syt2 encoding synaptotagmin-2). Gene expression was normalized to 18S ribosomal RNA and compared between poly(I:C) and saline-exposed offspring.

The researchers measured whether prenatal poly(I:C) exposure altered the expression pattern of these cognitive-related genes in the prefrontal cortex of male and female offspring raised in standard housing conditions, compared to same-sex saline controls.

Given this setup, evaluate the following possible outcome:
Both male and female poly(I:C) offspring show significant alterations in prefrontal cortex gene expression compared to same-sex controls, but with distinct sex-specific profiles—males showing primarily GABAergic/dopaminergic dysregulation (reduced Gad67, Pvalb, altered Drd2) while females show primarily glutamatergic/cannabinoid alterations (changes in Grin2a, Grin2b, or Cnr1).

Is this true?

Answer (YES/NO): NO